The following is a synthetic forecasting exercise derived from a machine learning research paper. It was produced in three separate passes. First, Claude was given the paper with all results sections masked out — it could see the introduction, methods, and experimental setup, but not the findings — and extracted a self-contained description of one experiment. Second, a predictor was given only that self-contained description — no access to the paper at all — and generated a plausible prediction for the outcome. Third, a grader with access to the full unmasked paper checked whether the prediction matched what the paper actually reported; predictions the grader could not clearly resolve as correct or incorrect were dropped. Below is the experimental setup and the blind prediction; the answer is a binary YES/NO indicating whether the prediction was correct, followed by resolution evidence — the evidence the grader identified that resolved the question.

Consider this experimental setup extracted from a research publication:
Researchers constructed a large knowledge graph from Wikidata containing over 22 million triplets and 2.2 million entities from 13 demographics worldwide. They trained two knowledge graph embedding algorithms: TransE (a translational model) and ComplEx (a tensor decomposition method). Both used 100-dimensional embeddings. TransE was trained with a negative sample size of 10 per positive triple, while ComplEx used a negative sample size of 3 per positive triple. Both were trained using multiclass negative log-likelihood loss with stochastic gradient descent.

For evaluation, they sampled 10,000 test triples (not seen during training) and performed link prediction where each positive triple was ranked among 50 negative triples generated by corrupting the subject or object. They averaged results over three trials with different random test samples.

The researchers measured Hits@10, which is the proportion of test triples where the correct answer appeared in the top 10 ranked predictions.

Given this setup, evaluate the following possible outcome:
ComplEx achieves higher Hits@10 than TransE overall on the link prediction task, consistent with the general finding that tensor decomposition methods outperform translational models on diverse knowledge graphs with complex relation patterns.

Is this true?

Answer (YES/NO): YES